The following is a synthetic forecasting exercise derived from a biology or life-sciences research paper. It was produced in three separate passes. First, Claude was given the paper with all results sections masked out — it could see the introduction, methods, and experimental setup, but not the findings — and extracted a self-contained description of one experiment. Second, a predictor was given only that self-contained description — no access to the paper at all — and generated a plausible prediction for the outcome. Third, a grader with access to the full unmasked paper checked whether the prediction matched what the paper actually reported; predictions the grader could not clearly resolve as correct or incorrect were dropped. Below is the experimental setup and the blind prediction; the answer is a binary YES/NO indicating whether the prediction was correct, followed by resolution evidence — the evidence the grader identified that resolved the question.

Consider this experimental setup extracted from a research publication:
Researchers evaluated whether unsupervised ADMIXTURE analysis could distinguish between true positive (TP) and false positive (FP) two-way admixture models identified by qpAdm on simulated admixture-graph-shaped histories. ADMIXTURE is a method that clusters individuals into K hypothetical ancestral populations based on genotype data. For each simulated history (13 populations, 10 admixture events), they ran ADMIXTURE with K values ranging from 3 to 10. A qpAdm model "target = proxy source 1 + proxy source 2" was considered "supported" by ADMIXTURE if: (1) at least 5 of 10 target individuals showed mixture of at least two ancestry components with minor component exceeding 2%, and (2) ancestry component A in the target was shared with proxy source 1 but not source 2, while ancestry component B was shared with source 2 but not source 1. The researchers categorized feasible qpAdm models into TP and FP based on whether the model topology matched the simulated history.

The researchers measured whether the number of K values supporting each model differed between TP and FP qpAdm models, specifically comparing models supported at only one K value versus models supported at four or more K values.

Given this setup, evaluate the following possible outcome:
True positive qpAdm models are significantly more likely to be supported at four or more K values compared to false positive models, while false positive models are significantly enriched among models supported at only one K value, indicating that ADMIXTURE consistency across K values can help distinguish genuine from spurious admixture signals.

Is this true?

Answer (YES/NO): NO